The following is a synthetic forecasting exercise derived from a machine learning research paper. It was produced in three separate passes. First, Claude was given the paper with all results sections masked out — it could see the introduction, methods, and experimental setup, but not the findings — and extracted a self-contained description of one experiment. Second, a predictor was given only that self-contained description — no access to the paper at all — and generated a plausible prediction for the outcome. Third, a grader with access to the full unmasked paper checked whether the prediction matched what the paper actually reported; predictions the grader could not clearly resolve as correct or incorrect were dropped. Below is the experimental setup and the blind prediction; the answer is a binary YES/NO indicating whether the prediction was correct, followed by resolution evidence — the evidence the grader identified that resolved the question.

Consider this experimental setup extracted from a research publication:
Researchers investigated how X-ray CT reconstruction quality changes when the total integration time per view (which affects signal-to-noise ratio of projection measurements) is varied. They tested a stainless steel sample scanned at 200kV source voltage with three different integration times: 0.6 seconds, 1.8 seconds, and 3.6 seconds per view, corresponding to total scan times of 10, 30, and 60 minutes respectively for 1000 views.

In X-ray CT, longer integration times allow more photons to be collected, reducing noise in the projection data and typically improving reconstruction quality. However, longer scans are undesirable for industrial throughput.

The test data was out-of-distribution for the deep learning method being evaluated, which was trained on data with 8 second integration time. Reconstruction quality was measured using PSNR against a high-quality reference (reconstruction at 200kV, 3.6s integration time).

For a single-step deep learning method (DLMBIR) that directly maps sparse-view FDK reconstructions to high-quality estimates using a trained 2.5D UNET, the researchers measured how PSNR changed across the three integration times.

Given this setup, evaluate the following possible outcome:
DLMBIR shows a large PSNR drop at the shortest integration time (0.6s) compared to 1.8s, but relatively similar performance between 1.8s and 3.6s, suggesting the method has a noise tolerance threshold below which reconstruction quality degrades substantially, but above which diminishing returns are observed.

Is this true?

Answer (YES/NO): NO